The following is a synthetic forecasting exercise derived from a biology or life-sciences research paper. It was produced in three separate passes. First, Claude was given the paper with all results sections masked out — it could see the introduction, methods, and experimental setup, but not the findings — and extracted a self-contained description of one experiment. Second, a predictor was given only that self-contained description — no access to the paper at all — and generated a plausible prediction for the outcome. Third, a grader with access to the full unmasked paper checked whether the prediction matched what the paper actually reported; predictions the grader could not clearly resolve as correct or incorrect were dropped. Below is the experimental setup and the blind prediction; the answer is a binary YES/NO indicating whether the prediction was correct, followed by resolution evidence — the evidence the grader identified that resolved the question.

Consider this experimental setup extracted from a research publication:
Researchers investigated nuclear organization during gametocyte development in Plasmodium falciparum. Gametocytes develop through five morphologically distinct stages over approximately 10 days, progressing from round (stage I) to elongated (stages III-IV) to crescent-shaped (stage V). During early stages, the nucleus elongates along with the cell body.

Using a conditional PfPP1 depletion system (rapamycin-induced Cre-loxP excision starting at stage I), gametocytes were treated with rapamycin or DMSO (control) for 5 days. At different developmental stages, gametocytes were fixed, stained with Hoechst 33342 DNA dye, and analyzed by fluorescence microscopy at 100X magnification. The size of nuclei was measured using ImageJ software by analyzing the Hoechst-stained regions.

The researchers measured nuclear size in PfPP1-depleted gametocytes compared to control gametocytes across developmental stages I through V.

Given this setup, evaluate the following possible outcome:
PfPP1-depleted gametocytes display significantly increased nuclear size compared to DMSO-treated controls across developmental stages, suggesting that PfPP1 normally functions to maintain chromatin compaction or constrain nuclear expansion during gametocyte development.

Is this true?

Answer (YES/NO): NO